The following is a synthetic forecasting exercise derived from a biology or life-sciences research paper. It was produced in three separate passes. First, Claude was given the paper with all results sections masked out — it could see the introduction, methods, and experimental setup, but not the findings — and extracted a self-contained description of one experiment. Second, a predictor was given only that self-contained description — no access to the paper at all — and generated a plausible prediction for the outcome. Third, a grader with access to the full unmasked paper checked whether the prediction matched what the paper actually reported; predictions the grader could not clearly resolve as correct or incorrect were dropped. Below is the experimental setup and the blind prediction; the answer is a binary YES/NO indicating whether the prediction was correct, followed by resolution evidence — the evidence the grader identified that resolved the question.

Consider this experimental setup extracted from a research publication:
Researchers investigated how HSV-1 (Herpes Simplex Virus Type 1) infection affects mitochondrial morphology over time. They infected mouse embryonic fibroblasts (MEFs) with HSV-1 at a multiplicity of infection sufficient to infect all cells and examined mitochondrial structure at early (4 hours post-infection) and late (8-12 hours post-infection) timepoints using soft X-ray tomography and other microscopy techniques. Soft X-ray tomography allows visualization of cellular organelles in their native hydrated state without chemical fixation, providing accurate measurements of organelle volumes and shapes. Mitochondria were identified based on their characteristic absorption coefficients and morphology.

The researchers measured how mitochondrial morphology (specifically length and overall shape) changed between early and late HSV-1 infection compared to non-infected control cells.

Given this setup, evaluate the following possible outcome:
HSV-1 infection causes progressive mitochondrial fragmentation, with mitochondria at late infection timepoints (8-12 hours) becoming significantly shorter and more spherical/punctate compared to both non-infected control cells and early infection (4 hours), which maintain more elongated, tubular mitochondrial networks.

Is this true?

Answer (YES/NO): NO